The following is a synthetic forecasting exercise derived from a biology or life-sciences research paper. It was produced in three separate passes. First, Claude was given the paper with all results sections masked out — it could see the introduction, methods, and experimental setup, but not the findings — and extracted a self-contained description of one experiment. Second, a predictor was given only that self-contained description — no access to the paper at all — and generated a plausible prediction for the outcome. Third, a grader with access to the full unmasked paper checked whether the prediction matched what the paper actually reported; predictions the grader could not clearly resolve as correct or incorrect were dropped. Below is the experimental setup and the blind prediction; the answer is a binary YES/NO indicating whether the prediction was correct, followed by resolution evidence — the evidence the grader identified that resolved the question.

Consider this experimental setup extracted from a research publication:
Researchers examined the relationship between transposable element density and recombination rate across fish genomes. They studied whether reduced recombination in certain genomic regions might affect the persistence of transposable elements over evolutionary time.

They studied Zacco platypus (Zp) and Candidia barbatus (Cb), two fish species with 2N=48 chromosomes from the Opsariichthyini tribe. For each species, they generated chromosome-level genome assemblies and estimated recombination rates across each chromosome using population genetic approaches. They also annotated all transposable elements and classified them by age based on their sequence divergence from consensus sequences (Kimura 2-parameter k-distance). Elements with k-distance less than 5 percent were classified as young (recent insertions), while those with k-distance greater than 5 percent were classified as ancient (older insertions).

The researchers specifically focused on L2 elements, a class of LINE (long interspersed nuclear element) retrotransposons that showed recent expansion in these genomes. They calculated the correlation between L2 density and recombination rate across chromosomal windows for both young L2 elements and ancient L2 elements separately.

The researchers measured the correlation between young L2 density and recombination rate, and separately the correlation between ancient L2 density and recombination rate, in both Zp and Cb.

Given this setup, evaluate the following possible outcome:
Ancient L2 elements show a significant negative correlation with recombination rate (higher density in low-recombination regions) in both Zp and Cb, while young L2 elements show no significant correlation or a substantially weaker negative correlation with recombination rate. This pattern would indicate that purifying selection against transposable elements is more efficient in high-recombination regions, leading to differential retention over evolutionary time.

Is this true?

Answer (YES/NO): NO